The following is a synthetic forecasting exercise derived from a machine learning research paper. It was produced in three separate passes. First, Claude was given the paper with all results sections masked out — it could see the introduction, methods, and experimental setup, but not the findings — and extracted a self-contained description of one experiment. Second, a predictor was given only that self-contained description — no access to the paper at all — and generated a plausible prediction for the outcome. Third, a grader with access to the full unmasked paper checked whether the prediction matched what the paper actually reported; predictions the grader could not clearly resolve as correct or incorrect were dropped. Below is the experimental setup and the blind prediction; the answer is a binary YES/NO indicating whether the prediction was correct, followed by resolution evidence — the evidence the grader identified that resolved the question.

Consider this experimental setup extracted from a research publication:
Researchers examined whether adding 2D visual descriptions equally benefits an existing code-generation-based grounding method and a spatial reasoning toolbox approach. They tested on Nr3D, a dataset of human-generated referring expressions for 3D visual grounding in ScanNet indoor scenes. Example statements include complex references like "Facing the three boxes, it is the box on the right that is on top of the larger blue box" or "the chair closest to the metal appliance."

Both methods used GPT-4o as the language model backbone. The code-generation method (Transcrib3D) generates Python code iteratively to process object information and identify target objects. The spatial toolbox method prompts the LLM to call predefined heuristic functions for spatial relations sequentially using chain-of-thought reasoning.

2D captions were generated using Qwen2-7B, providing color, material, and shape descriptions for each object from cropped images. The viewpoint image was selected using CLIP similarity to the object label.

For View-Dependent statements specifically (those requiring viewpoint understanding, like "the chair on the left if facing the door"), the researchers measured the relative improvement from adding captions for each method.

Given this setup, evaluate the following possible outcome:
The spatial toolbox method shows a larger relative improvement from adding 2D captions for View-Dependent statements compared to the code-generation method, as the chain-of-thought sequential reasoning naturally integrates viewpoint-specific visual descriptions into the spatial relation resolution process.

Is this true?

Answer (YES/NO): YES